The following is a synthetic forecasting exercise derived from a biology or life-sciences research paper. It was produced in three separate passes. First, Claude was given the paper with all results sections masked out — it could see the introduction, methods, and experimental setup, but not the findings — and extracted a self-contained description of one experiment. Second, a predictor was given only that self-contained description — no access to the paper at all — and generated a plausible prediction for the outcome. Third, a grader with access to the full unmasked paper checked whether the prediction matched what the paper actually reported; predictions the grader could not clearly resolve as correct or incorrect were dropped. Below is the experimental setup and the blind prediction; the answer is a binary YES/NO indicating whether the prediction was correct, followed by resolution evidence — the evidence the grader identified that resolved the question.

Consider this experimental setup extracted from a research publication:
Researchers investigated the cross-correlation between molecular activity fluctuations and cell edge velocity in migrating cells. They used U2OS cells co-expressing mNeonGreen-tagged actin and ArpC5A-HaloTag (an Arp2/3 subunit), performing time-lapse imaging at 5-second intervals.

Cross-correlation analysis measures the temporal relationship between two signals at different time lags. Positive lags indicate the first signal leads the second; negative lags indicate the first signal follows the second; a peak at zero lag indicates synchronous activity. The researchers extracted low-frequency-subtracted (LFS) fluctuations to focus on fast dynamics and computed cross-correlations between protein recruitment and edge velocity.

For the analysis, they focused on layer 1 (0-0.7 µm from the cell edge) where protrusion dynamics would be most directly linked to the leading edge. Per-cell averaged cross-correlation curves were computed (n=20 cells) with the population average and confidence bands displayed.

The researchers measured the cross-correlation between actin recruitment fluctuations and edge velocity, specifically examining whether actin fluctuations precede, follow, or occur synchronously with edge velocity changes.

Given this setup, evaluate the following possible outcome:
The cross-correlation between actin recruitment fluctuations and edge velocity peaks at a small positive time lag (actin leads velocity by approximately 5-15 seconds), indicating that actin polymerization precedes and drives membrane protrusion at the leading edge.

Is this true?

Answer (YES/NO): YES